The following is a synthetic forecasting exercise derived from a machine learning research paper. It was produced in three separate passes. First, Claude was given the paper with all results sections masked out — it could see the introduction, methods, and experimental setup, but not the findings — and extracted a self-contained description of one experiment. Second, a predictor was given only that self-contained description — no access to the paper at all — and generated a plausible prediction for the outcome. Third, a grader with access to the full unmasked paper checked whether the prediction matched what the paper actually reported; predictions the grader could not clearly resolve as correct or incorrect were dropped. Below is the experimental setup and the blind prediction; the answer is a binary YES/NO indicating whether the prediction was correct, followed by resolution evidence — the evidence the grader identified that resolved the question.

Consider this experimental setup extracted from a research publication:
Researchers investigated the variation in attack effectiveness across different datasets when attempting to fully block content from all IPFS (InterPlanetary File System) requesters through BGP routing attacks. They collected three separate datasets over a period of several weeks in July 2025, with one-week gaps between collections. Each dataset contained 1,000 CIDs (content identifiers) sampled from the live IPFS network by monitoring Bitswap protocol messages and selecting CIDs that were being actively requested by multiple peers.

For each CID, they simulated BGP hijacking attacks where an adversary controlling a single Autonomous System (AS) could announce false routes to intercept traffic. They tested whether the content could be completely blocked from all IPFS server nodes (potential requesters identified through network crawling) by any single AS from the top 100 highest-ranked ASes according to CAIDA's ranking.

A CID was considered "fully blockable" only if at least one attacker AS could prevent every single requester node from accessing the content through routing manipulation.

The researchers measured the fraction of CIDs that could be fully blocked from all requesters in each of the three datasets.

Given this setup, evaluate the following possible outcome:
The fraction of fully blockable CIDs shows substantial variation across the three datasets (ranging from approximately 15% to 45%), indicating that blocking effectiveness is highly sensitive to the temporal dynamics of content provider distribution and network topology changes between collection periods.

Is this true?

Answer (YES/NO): NO